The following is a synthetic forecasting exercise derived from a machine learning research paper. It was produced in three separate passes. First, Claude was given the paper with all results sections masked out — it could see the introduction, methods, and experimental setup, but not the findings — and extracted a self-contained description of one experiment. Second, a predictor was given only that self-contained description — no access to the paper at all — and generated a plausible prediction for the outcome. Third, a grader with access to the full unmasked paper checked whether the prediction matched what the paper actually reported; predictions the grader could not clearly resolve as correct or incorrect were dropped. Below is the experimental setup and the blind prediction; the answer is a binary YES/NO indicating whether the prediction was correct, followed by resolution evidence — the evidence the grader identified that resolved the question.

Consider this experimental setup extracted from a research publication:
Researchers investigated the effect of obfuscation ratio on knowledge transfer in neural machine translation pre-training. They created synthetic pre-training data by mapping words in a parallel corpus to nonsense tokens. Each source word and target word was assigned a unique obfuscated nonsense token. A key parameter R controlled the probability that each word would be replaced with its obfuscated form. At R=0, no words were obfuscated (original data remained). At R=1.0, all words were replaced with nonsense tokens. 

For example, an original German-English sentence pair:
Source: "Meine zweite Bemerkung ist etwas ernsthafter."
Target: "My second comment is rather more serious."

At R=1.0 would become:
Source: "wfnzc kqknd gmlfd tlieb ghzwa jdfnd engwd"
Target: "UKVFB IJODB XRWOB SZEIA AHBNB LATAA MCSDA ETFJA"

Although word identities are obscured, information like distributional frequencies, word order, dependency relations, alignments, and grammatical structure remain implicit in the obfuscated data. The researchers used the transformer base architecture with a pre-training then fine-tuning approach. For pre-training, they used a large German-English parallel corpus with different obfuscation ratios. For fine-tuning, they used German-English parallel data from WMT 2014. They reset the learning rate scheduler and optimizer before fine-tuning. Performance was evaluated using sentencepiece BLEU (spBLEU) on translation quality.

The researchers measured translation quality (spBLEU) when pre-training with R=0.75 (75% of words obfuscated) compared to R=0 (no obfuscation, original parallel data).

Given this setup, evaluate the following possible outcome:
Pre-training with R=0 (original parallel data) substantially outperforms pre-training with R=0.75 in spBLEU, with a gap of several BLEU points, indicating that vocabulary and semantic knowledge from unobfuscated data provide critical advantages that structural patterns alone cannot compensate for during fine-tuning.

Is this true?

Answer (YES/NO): NO